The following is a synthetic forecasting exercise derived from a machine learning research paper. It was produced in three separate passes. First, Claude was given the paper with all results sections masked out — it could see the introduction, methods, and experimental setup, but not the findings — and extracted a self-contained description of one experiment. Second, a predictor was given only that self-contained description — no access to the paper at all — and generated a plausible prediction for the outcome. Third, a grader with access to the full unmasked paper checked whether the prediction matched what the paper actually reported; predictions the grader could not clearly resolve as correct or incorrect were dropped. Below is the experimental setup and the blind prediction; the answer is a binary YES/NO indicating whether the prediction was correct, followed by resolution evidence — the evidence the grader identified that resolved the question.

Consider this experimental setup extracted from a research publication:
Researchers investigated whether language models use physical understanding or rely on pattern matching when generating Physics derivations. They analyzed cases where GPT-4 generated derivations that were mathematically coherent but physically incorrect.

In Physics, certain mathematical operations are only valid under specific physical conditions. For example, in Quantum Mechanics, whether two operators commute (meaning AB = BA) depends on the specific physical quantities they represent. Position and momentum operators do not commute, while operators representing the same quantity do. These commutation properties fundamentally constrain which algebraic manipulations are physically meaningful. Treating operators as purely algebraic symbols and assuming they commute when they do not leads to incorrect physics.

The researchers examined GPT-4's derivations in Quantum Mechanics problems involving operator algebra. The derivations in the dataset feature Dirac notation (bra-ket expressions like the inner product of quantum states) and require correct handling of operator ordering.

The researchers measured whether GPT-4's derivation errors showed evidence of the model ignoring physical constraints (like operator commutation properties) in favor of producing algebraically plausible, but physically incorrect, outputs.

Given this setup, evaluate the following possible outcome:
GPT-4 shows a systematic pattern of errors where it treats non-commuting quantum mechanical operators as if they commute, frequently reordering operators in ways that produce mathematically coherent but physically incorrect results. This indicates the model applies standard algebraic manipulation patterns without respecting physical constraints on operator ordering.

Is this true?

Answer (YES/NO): NO